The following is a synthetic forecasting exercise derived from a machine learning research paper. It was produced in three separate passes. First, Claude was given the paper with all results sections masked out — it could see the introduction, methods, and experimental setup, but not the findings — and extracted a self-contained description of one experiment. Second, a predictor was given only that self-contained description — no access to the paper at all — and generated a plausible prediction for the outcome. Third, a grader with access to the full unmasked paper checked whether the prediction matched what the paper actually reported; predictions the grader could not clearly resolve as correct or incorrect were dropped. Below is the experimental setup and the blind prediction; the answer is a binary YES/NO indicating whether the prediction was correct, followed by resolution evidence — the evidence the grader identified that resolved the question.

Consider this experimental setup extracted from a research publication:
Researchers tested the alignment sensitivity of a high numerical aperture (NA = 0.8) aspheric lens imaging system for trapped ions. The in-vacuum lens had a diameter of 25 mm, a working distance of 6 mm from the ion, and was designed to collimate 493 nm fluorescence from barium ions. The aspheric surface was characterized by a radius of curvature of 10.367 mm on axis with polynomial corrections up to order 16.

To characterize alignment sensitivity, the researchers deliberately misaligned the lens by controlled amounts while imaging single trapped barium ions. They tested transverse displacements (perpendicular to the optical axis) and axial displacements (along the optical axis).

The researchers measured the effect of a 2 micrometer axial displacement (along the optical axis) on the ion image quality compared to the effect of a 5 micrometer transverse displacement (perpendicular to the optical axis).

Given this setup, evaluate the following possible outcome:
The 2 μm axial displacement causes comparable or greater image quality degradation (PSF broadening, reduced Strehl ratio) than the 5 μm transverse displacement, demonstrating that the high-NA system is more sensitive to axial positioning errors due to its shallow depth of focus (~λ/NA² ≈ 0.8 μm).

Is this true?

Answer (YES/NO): YES